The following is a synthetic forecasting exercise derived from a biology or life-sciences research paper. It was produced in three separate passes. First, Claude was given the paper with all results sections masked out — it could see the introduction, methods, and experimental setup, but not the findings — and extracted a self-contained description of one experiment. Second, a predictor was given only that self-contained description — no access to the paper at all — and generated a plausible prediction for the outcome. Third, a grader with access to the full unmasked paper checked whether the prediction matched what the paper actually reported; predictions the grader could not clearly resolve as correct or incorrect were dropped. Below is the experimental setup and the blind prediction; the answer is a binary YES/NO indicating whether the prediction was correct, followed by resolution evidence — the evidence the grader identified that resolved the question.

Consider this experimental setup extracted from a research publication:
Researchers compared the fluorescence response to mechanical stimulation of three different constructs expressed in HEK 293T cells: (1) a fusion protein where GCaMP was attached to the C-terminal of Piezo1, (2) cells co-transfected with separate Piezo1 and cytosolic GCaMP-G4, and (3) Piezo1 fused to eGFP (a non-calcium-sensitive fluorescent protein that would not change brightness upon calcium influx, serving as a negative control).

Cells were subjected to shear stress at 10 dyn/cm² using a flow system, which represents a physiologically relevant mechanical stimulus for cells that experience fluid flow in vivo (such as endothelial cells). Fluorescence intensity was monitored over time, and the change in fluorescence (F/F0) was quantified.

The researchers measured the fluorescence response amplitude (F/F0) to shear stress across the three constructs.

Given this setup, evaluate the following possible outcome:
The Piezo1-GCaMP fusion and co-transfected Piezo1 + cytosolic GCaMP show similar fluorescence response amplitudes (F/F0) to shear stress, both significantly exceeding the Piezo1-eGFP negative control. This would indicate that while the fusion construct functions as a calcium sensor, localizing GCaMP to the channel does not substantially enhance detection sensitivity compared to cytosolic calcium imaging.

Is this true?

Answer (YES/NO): NO